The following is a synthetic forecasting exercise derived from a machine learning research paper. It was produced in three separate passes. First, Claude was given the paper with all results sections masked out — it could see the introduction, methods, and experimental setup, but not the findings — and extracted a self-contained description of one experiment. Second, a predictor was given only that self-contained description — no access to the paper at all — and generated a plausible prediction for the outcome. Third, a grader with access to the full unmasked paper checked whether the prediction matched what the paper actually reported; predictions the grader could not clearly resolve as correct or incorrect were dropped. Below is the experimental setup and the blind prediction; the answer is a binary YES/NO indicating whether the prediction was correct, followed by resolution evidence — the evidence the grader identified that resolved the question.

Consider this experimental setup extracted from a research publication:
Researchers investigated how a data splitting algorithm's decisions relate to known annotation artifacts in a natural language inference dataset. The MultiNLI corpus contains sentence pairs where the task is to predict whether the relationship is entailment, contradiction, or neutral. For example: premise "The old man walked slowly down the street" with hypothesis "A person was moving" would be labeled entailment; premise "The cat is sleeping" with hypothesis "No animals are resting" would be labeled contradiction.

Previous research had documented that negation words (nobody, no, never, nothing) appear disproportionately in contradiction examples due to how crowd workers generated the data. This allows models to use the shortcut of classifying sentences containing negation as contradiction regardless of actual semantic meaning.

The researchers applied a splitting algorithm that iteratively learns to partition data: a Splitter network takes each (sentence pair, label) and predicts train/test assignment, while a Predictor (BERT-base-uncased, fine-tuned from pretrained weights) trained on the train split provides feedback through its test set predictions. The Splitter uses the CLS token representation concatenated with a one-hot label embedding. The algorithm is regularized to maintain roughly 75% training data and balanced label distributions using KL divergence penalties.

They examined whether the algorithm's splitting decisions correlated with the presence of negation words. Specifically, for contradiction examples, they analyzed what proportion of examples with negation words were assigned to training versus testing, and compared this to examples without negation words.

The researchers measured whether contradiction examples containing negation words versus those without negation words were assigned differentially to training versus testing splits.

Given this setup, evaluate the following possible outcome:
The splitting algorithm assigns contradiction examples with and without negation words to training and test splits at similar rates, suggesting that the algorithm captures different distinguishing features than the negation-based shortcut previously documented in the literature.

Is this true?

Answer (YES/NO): NO